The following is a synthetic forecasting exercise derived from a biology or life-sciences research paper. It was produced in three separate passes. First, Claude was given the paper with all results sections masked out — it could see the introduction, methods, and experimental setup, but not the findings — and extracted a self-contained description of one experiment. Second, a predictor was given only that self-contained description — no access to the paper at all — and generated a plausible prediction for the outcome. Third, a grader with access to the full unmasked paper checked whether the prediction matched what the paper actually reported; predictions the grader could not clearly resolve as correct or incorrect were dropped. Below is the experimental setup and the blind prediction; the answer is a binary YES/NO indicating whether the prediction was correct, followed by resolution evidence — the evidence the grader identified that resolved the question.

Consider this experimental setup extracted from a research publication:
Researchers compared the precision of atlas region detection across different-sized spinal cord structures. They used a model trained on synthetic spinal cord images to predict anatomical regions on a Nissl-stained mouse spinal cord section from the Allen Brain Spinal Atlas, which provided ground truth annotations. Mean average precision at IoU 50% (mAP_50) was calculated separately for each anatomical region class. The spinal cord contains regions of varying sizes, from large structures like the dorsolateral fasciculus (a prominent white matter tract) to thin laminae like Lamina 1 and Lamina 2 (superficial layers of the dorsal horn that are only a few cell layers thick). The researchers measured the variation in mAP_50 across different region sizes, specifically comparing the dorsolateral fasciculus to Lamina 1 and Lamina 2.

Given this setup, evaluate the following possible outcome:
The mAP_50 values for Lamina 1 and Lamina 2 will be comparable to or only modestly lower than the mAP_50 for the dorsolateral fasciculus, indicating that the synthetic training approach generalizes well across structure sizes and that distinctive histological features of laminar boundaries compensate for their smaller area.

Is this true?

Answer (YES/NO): NO